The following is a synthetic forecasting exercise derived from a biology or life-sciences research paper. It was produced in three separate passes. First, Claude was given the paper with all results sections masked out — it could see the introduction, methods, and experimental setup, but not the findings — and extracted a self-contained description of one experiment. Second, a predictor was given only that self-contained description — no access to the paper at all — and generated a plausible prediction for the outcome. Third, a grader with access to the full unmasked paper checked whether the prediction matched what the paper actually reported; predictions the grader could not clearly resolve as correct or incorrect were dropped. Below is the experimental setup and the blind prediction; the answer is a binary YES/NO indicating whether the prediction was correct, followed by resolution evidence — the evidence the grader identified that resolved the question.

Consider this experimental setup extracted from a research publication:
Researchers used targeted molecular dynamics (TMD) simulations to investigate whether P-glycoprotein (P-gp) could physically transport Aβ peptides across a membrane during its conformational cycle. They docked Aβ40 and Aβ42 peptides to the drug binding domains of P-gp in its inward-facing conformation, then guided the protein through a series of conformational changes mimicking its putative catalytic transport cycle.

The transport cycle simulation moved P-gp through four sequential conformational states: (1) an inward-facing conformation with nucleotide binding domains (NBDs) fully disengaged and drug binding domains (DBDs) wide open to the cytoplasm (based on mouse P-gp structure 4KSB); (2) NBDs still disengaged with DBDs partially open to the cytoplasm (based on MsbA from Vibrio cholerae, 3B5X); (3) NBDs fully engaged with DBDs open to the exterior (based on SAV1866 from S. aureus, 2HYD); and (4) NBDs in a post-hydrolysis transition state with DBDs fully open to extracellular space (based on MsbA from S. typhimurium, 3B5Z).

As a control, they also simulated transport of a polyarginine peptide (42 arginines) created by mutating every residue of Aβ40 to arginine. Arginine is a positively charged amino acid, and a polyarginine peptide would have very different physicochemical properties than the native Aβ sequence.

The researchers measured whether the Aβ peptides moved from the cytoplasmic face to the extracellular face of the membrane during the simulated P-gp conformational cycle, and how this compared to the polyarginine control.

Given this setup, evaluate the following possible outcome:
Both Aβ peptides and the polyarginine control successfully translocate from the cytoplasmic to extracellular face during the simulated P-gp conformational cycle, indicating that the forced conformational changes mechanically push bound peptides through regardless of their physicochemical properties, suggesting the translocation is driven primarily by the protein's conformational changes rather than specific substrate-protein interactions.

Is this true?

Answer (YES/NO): NO